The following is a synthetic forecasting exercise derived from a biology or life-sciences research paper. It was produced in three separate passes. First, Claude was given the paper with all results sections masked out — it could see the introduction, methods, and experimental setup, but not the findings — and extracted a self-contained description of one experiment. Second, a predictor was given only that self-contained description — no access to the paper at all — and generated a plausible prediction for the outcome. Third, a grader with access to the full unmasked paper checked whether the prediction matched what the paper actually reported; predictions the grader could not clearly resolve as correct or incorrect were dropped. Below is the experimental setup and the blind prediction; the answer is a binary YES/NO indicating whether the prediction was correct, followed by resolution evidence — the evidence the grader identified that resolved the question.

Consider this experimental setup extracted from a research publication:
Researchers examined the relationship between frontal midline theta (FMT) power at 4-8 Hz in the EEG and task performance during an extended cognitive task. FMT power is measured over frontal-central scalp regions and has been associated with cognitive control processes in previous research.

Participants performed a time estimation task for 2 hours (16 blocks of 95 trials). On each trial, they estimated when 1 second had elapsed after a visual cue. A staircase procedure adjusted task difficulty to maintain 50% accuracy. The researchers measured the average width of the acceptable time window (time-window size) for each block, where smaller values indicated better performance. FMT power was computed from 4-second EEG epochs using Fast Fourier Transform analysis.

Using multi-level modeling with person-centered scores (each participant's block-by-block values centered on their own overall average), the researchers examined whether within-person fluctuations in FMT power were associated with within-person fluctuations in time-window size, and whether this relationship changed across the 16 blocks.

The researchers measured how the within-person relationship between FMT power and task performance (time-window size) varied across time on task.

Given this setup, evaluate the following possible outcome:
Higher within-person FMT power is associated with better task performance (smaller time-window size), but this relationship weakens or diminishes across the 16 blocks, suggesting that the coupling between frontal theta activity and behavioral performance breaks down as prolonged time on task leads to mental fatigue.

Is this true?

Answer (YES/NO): NO